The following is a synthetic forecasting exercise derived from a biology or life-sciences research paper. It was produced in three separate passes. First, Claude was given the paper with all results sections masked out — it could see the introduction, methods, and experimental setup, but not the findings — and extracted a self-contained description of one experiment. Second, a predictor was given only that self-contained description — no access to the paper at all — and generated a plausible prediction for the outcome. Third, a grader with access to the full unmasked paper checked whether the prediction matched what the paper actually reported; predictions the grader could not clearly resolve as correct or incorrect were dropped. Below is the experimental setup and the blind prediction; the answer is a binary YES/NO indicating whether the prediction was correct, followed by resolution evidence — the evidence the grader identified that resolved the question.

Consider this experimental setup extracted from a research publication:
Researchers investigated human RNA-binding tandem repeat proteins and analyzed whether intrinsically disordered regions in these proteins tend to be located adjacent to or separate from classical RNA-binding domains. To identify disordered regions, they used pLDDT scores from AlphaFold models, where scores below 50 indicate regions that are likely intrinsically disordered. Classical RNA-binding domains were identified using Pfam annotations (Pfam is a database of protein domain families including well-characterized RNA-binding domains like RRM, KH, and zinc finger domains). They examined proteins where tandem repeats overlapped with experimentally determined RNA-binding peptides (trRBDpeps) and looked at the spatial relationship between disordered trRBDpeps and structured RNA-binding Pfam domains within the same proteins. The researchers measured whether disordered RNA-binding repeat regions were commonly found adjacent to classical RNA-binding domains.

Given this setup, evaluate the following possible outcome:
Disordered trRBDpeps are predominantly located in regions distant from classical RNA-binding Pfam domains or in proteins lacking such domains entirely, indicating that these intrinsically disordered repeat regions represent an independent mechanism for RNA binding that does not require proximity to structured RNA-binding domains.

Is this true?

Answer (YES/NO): NO